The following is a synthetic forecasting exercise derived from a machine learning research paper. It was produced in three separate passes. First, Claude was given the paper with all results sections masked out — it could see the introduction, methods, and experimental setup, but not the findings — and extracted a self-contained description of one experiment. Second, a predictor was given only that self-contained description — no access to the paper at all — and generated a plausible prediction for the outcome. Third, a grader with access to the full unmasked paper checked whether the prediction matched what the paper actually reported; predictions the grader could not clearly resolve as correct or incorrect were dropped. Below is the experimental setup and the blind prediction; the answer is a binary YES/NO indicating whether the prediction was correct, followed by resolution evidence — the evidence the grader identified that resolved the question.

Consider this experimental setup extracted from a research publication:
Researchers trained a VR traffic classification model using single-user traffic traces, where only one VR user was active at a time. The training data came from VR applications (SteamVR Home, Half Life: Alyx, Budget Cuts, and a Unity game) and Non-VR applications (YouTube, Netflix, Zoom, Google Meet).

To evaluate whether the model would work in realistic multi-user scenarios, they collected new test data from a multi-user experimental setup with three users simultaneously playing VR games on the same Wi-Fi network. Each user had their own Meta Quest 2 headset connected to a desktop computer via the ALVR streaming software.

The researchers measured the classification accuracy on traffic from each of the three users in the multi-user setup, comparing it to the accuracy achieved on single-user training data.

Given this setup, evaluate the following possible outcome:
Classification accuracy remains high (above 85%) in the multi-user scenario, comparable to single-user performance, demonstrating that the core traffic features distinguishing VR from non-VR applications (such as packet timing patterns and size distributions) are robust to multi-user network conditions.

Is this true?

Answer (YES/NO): YES